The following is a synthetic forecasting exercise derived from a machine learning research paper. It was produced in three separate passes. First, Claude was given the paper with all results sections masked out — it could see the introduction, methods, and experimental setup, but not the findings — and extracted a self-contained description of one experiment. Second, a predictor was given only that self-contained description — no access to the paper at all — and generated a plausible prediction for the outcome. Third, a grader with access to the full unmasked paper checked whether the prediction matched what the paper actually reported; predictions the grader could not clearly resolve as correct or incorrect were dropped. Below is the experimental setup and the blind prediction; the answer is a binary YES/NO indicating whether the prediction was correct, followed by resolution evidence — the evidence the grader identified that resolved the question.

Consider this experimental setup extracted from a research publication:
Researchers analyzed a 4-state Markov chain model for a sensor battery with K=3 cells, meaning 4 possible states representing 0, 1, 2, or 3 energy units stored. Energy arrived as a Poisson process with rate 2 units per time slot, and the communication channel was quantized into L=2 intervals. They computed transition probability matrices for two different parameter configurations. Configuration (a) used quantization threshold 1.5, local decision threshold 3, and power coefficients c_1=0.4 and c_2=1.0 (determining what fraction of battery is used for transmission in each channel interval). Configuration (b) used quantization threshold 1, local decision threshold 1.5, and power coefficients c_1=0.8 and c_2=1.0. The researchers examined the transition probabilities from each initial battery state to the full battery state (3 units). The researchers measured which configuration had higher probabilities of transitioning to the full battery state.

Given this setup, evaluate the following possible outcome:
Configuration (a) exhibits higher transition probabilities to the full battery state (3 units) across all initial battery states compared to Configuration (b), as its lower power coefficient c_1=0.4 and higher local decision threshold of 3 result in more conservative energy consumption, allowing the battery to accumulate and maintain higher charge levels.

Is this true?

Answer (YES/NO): YES